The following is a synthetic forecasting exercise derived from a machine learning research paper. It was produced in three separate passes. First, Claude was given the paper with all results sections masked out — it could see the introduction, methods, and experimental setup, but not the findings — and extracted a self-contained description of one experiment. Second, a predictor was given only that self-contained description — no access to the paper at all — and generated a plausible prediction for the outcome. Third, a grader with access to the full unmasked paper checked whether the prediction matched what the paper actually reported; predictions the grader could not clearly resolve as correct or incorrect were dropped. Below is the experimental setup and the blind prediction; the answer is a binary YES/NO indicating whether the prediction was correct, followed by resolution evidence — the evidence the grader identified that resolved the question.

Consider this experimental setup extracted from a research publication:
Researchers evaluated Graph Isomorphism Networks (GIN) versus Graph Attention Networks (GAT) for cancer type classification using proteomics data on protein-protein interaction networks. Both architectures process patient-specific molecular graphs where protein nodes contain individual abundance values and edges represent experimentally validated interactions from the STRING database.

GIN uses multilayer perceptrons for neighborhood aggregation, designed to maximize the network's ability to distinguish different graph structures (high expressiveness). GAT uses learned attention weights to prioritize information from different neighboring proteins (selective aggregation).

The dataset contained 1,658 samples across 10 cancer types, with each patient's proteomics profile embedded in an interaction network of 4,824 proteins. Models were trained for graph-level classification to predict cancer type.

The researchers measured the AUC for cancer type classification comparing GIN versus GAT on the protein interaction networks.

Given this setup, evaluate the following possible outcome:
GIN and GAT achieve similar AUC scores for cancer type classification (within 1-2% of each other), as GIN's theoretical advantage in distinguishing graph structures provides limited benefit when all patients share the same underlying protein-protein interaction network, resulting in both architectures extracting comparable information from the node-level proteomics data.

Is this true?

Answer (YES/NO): YES